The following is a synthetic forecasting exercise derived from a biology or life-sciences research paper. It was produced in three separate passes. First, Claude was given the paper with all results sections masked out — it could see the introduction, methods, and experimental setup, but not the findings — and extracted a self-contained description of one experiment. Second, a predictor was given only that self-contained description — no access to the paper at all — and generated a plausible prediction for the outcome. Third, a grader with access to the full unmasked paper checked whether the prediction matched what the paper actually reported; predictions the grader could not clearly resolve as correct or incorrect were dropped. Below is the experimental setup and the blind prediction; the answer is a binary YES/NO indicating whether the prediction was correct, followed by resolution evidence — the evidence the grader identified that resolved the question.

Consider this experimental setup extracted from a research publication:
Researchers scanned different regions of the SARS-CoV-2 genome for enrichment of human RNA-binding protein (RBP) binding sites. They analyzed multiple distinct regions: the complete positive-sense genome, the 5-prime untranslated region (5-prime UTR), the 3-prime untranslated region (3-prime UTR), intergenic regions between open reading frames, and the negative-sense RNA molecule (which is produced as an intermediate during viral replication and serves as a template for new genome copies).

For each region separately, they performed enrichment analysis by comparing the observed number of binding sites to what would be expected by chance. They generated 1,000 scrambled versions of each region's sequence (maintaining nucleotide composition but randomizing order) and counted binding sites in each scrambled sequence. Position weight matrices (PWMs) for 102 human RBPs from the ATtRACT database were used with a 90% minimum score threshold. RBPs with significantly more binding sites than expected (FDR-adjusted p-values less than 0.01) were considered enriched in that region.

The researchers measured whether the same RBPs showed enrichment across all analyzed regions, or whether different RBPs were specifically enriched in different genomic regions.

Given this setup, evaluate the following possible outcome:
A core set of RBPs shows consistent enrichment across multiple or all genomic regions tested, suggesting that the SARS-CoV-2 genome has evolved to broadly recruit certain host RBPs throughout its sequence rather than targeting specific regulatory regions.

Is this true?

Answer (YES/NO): NO